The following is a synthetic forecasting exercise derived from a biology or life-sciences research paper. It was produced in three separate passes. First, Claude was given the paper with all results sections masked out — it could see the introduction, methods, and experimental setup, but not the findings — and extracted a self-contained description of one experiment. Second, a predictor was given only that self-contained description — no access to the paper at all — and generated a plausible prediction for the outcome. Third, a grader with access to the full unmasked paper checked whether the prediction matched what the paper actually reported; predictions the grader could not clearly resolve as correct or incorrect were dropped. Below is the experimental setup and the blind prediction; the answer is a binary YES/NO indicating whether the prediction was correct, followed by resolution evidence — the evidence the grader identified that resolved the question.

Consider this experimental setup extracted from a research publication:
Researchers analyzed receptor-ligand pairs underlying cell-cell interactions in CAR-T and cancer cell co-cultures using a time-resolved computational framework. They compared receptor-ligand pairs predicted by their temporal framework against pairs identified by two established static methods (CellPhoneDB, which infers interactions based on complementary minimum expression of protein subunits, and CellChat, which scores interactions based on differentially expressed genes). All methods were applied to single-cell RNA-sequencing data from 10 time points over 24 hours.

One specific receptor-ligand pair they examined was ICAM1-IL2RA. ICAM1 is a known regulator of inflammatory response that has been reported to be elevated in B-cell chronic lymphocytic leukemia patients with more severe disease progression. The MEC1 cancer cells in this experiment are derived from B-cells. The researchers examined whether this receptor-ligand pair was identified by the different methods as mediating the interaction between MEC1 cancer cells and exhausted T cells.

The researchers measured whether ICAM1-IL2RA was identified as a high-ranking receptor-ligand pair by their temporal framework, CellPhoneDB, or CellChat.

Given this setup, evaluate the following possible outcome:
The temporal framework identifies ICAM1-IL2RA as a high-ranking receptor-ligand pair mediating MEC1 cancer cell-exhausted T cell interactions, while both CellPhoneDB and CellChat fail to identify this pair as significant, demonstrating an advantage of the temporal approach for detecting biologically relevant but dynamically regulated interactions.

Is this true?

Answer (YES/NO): YES